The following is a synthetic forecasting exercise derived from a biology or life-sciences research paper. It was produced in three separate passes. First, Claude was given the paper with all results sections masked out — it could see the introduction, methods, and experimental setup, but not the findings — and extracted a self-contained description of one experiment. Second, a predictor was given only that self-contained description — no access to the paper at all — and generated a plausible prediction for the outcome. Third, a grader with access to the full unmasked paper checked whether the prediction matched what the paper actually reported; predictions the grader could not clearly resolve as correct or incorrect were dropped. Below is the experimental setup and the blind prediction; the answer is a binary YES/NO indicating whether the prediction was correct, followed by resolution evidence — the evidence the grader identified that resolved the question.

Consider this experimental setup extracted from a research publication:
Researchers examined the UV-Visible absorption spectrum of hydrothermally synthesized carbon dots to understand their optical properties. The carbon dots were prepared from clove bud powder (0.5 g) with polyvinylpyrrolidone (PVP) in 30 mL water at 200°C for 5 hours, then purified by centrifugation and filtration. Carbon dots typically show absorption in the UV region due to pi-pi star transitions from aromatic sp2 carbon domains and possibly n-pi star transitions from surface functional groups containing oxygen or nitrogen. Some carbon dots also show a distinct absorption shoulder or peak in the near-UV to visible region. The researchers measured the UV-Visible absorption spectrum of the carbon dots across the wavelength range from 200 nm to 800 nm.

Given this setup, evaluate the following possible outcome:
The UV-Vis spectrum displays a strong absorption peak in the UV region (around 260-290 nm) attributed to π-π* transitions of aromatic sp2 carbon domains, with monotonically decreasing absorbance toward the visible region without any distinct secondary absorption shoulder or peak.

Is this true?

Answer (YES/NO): NO